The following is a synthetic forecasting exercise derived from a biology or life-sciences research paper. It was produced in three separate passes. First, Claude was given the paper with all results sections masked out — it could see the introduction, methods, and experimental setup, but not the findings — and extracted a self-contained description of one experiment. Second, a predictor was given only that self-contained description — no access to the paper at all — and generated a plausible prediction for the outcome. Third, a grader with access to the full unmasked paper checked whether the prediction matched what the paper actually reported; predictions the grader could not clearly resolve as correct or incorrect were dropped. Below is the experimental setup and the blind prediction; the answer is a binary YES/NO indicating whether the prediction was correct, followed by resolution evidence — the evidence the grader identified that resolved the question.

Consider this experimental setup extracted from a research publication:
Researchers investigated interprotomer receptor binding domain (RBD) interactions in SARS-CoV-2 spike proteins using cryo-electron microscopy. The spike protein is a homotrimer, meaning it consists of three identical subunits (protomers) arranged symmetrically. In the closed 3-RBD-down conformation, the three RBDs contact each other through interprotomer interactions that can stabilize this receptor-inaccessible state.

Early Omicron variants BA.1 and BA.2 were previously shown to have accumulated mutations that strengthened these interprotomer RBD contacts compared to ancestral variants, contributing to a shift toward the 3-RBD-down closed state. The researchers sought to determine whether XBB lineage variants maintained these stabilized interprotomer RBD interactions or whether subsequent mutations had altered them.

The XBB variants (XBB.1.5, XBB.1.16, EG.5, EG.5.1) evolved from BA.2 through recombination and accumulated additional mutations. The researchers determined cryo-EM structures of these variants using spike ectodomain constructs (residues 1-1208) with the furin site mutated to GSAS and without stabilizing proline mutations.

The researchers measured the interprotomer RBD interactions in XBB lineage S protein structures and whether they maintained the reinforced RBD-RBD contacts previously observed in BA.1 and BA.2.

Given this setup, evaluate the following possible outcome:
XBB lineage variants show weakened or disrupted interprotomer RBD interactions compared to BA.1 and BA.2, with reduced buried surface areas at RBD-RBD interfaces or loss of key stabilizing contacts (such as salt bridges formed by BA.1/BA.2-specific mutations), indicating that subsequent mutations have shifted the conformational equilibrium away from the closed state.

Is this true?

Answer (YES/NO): NO